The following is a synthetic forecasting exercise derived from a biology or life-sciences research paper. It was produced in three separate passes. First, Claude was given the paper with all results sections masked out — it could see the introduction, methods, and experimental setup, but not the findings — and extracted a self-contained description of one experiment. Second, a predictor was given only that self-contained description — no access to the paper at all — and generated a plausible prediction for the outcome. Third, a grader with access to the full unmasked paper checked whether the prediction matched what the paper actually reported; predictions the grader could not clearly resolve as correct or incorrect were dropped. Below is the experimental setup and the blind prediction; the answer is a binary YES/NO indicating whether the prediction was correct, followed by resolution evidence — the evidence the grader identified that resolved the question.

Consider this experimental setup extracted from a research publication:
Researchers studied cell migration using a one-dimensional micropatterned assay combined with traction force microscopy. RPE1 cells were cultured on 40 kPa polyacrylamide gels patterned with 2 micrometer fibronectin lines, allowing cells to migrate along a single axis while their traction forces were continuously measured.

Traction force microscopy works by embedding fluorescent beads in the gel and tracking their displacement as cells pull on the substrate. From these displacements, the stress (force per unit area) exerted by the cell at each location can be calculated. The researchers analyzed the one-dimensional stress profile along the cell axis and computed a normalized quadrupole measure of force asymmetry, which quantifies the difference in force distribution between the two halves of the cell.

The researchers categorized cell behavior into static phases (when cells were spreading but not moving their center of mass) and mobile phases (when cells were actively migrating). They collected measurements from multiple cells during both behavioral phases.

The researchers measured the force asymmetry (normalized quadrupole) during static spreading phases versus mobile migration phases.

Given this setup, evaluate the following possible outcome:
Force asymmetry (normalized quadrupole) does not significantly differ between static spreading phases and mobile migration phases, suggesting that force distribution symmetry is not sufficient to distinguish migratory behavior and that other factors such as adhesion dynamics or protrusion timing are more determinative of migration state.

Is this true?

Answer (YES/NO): NO